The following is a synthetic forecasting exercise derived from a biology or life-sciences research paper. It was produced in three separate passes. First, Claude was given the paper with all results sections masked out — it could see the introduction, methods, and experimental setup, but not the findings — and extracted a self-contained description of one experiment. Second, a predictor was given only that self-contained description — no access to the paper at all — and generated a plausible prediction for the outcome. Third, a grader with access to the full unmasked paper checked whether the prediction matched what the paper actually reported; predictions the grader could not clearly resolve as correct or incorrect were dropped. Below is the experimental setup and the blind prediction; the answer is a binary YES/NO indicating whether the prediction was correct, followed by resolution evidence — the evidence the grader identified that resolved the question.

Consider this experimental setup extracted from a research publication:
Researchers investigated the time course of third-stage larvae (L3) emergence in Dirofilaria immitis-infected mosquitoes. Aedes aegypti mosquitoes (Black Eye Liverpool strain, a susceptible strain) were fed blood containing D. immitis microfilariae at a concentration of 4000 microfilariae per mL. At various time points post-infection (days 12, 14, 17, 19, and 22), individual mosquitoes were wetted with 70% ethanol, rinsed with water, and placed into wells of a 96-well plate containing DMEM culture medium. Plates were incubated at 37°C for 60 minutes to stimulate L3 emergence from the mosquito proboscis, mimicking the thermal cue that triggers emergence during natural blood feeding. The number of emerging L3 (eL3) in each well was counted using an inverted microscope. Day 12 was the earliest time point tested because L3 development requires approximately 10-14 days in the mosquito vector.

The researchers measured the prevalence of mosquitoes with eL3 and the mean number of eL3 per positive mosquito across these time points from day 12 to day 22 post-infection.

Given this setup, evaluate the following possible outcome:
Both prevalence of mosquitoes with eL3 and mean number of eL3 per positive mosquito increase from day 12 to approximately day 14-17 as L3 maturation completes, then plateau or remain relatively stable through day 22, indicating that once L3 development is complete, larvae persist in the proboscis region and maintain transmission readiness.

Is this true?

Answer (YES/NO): NO